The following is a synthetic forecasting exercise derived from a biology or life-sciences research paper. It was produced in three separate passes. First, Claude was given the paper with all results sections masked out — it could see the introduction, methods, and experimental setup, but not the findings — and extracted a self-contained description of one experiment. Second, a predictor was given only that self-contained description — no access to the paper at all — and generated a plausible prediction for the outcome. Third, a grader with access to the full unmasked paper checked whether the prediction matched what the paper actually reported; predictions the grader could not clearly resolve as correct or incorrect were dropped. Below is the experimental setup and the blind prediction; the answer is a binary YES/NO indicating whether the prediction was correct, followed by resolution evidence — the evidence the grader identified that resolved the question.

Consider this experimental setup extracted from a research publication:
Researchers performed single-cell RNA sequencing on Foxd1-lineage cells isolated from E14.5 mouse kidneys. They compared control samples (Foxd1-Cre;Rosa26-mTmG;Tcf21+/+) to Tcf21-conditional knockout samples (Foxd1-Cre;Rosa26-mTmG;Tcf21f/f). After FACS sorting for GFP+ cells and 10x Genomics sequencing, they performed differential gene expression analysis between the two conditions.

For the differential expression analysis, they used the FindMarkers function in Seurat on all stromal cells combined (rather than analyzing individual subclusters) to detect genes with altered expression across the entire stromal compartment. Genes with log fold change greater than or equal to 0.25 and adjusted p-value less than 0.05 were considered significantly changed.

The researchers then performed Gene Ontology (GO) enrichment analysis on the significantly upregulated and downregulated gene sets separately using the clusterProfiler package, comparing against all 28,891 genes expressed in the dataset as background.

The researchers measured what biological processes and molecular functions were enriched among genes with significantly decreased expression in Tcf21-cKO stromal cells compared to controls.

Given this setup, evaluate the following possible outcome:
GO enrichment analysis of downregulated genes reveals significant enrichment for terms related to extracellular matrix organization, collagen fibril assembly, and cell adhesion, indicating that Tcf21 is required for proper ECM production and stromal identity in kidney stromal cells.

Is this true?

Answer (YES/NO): NO